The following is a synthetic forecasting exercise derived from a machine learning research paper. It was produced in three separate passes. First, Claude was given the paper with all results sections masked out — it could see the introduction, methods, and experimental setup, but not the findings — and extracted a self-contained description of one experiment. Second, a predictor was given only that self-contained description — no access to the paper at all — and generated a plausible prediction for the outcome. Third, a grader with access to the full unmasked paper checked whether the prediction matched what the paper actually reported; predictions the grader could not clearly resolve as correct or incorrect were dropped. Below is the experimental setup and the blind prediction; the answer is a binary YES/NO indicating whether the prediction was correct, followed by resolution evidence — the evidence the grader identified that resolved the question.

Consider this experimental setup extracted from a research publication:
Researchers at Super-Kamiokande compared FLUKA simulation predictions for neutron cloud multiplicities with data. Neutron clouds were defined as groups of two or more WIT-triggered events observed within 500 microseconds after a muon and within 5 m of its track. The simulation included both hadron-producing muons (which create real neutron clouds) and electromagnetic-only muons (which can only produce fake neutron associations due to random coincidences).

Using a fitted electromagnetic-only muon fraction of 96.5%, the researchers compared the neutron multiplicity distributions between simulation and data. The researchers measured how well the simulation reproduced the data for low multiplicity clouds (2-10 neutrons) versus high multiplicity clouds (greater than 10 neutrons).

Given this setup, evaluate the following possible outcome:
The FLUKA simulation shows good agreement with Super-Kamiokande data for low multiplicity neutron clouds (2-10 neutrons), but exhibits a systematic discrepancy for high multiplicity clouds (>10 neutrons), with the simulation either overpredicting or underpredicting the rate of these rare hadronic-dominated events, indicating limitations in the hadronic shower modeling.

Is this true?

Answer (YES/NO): YES